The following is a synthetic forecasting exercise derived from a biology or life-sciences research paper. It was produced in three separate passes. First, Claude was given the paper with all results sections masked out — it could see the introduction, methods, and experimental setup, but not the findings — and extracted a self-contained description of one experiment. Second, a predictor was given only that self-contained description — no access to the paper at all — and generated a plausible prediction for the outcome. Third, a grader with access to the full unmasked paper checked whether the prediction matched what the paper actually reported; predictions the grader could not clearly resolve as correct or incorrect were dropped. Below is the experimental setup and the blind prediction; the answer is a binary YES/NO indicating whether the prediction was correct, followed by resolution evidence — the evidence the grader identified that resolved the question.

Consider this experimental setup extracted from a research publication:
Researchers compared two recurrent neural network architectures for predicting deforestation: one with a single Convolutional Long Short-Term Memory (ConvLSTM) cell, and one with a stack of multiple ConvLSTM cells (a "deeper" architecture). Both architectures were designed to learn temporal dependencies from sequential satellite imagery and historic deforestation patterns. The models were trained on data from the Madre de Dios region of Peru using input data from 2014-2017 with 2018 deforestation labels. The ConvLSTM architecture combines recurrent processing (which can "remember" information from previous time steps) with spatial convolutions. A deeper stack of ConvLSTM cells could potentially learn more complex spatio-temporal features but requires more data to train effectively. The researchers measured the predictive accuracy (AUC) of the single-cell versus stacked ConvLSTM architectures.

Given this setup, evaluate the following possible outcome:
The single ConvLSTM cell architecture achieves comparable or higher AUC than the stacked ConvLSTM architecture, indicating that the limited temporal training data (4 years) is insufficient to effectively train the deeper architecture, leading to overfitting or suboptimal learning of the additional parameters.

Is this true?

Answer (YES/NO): NO